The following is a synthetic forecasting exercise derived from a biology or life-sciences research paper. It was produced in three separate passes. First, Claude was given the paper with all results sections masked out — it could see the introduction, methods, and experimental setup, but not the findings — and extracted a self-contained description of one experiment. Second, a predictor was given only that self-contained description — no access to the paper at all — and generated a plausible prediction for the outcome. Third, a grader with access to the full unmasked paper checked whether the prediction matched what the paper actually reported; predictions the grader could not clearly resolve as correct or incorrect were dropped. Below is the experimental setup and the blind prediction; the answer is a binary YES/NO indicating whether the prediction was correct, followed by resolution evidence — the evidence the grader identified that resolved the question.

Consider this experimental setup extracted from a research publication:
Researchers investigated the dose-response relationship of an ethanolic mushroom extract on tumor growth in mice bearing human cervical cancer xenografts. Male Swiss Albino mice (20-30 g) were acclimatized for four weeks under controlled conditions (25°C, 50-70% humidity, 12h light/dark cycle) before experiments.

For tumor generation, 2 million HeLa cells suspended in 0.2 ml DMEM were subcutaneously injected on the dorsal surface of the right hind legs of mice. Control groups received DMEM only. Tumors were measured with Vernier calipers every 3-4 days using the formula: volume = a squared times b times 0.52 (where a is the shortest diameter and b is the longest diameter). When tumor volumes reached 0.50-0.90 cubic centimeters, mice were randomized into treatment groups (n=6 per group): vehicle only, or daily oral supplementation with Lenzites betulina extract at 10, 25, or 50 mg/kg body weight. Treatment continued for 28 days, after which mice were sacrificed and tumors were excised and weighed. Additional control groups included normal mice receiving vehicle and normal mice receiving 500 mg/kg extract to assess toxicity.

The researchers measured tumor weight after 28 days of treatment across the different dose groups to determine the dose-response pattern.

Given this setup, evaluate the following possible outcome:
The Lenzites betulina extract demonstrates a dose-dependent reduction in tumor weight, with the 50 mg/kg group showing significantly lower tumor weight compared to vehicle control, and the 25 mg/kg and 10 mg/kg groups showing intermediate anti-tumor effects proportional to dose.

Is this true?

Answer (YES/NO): NO